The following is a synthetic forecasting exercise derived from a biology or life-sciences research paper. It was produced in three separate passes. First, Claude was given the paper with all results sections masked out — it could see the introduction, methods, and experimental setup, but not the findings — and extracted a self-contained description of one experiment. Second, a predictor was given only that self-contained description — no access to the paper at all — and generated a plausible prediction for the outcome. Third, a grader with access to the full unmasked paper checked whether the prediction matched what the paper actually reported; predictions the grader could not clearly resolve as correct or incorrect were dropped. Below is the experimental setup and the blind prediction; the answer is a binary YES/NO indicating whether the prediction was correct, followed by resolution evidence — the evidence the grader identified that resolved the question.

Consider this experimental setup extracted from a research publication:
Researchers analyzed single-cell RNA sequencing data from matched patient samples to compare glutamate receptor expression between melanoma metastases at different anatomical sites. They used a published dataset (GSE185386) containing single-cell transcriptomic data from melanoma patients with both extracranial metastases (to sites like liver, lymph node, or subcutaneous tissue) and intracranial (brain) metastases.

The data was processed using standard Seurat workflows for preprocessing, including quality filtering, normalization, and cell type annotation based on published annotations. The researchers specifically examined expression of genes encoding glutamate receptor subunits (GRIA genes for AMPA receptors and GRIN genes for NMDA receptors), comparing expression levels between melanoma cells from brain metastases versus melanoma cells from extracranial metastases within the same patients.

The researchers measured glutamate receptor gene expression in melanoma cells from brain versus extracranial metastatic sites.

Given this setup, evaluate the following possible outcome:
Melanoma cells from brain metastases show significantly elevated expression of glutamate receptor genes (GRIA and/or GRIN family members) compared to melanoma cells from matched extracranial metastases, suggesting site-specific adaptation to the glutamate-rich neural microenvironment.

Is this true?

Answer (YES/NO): YES